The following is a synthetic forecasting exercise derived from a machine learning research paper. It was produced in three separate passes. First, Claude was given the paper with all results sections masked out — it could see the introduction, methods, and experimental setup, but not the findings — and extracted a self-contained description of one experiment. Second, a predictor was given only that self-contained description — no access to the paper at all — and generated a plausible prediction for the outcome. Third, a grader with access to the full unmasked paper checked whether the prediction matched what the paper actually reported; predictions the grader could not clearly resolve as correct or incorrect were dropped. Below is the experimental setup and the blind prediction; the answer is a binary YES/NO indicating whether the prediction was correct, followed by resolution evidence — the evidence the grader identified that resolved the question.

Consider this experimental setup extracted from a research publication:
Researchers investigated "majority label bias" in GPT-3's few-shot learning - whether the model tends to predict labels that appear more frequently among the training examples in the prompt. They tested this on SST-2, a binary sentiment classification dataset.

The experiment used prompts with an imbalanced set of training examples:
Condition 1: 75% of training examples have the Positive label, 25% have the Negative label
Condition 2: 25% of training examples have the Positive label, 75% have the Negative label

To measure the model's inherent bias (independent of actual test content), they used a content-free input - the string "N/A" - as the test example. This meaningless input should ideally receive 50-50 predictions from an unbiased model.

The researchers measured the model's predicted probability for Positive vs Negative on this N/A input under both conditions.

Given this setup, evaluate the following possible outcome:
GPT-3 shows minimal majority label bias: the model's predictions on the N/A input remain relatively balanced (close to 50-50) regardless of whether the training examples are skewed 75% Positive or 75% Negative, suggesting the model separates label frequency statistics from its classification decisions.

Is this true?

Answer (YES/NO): NO